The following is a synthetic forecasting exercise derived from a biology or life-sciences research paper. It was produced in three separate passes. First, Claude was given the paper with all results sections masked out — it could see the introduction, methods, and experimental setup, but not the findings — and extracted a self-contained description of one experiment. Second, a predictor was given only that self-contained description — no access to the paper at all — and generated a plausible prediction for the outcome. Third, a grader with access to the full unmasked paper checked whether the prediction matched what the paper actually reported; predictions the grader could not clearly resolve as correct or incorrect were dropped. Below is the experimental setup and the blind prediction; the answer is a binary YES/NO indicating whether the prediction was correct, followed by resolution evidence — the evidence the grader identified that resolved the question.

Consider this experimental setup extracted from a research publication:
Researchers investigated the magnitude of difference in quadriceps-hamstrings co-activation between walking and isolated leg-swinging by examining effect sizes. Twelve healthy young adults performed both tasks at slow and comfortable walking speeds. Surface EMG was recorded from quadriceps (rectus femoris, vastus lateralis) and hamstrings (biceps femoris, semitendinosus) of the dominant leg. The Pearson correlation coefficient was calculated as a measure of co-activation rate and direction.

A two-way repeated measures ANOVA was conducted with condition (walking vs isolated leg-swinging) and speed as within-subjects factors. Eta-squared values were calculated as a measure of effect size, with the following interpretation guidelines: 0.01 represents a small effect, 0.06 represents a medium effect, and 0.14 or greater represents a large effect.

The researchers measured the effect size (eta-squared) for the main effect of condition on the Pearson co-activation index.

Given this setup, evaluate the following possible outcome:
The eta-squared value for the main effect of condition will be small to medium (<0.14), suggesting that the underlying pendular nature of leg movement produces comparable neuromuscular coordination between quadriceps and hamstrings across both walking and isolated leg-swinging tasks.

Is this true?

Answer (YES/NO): NO